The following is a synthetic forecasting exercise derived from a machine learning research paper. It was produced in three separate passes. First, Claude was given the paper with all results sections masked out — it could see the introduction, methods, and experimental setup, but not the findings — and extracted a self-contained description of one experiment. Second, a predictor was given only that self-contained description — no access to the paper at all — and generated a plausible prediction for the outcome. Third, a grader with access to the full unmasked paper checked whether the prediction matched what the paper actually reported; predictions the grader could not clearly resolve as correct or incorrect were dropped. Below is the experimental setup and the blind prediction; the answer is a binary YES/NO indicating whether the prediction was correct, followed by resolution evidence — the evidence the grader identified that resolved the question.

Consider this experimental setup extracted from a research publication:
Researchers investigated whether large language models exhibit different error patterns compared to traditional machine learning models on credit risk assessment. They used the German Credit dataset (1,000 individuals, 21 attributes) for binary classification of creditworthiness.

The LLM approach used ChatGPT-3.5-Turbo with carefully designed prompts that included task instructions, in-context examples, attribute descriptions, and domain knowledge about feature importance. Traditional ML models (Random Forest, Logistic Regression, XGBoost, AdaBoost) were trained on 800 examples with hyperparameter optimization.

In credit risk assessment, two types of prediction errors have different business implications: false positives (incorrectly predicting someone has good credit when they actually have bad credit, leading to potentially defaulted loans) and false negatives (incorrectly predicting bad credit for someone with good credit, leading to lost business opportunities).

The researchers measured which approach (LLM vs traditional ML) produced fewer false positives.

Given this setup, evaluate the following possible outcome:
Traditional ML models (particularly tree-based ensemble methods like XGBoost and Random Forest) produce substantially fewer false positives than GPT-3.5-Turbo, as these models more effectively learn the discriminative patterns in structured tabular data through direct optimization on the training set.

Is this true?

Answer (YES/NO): NO